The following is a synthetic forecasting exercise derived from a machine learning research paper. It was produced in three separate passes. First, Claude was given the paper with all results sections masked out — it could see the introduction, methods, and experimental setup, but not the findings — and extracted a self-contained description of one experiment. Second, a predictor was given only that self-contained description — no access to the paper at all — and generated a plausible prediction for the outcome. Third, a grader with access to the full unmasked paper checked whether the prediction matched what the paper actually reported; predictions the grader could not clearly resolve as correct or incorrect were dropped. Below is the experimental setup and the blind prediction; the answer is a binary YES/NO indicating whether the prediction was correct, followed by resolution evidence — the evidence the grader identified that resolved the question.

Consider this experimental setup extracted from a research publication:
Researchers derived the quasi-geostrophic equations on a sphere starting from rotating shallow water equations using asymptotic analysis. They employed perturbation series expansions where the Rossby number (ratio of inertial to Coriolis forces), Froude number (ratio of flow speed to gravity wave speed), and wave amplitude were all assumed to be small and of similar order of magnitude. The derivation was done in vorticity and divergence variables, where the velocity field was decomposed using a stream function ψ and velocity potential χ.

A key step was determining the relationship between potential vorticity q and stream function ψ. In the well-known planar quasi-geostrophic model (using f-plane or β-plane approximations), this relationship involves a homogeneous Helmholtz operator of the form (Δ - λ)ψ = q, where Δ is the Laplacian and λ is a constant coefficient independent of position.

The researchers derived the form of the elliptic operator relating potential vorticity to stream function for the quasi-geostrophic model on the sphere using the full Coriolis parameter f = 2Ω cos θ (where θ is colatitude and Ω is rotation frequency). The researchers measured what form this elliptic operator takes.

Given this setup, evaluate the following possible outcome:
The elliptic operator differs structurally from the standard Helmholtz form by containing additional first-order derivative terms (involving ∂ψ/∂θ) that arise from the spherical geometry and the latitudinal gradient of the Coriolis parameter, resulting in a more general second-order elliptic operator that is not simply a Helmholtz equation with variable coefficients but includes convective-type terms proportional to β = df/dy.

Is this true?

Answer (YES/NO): NO